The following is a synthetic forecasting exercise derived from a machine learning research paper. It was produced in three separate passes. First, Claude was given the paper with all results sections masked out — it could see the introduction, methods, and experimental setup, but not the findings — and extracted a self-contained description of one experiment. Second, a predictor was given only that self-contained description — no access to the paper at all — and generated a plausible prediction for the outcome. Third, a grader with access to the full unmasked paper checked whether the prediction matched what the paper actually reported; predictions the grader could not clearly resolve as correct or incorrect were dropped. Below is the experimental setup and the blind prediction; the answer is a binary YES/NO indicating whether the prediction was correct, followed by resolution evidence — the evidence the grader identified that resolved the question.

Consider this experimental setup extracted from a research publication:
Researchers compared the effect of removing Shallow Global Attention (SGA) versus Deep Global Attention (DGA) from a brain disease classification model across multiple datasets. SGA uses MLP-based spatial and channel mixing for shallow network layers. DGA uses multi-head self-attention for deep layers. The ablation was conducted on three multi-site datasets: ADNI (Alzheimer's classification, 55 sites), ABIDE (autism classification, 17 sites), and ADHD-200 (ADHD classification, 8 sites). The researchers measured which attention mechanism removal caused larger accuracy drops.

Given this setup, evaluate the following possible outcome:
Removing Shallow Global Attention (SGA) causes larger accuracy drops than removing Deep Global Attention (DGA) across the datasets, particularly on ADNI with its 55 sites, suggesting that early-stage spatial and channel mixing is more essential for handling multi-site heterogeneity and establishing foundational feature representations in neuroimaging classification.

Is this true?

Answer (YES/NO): NO